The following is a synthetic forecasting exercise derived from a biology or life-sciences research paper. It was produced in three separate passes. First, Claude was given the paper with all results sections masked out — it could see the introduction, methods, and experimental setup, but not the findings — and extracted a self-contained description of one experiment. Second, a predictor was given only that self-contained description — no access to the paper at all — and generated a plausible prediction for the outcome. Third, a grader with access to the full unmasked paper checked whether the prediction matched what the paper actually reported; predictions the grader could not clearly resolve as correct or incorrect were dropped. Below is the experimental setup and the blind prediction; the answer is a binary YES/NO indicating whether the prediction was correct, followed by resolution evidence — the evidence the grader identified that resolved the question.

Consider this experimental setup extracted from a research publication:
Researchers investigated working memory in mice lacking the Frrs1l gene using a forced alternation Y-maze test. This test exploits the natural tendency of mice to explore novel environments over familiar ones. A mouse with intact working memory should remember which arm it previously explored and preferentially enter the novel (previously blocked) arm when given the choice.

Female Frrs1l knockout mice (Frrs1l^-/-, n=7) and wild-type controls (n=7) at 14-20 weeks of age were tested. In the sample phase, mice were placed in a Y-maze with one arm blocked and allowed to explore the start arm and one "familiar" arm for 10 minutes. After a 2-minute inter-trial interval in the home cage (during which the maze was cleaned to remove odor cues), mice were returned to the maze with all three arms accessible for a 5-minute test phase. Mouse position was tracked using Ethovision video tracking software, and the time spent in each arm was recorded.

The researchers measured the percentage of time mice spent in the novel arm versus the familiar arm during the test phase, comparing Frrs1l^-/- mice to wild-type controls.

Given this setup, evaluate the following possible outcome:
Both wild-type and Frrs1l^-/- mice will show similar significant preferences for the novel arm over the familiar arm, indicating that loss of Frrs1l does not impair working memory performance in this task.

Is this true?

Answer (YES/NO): NO